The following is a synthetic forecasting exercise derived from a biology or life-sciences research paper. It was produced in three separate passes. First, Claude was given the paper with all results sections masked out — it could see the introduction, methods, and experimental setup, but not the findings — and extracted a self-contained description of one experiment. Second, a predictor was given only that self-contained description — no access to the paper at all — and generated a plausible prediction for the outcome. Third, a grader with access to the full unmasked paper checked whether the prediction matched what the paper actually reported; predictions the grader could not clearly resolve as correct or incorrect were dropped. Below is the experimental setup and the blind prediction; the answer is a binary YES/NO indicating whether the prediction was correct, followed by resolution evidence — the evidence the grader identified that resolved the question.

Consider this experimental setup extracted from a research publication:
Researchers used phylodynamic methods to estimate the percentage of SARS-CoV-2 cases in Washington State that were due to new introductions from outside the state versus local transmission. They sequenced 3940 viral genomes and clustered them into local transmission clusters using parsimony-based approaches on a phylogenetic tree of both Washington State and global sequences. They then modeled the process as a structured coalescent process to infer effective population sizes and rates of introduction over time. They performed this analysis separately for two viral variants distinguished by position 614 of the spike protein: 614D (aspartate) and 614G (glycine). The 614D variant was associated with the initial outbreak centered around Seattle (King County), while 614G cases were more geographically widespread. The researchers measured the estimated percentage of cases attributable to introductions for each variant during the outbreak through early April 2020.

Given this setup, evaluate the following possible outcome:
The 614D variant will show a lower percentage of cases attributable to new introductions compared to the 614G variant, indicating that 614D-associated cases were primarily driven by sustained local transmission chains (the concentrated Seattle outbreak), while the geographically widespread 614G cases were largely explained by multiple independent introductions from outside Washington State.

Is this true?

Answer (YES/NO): YES